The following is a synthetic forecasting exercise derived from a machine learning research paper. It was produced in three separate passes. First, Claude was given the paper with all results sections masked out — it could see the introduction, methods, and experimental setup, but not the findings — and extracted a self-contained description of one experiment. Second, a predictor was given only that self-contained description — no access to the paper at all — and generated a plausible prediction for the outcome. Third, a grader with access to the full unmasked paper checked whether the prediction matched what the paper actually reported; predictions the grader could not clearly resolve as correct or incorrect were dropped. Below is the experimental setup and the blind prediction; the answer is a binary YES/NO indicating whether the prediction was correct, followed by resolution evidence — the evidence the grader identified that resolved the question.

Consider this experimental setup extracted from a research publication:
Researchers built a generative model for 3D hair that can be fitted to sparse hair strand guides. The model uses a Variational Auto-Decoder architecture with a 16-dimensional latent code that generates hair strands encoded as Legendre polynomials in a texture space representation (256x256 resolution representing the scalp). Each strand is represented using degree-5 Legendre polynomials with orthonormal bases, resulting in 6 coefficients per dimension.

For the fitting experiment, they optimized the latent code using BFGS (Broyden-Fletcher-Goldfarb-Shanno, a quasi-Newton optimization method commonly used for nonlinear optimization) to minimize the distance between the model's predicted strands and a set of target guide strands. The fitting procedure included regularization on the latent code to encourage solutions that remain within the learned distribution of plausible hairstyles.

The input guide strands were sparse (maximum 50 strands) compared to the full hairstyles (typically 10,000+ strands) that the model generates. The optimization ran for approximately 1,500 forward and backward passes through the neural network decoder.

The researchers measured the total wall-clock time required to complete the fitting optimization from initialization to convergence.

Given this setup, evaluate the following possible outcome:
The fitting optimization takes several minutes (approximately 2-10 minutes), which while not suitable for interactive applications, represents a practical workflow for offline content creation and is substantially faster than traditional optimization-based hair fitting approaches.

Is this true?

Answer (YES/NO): NO